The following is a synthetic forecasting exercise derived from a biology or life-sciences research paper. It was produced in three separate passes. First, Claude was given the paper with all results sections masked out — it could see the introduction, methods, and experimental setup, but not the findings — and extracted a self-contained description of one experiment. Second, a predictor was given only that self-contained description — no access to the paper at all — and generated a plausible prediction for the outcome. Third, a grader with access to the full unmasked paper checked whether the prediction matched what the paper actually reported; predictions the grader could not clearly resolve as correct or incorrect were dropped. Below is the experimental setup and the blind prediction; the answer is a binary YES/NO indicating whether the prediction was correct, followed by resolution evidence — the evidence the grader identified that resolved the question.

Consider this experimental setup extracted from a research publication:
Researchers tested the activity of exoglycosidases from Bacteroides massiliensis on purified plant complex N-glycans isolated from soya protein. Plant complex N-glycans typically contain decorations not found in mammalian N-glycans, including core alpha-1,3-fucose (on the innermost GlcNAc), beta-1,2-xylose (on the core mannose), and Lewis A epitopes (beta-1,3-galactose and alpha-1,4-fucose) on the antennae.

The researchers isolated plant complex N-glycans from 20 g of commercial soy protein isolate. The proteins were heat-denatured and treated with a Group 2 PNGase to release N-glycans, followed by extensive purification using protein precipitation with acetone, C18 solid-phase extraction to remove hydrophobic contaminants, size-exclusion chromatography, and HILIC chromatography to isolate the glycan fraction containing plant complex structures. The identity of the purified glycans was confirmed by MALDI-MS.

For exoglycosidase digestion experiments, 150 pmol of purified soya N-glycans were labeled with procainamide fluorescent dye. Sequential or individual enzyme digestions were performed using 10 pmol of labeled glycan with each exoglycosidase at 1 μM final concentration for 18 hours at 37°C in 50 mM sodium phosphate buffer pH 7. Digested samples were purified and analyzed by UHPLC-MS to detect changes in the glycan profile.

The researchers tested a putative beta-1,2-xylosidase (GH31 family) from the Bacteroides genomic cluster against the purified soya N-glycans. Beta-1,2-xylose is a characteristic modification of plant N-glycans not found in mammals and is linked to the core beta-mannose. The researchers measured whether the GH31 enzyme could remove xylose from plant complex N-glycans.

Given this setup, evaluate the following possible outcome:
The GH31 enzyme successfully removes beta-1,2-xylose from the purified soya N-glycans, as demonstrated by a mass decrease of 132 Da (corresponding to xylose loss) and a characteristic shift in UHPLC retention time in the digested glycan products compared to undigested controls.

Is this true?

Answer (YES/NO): NO